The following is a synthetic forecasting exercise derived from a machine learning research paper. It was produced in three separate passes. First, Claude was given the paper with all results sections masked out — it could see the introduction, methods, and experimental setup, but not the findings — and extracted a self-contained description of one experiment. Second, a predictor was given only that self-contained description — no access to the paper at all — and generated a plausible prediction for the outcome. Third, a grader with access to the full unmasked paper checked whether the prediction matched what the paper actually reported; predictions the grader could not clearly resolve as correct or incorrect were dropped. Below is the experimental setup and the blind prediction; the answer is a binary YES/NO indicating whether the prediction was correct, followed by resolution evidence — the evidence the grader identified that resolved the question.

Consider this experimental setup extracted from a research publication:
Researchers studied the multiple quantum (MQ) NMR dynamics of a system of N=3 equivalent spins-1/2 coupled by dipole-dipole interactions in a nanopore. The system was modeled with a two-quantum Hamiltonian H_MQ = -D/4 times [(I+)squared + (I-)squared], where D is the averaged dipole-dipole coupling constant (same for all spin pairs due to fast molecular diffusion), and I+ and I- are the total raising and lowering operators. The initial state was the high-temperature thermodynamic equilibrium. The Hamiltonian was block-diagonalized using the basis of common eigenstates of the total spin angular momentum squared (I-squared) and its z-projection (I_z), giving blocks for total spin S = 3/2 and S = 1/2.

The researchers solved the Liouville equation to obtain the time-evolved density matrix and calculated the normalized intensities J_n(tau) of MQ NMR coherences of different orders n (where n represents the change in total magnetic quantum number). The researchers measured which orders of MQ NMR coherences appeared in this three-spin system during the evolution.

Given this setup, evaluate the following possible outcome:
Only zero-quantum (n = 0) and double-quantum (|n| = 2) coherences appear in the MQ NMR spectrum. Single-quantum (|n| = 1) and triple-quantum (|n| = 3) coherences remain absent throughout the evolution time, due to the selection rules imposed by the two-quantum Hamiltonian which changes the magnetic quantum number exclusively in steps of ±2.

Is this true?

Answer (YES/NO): YES